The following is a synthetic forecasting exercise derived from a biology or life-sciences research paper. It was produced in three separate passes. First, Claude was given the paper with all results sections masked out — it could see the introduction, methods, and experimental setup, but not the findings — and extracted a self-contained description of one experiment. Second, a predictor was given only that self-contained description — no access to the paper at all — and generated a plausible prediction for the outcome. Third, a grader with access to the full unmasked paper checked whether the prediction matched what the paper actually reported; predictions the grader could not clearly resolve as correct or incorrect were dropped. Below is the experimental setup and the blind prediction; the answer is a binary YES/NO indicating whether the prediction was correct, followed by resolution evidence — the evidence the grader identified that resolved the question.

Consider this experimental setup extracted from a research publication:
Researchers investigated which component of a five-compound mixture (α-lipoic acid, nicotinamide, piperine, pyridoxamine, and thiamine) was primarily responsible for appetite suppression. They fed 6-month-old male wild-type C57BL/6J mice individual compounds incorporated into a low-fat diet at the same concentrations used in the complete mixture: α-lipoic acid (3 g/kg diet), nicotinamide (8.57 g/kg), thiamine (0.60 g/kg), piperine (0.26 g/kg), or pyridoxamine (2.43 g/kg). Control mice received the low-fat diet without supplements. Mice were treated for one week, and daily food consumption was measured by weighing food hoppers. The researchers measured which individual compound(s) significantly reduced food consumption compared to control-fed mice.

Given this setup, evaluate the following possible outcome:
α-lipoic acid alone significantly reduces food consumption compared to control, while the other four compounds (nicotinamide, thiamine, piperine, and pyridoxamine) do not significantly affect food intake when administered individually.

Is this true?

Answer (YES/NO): NO